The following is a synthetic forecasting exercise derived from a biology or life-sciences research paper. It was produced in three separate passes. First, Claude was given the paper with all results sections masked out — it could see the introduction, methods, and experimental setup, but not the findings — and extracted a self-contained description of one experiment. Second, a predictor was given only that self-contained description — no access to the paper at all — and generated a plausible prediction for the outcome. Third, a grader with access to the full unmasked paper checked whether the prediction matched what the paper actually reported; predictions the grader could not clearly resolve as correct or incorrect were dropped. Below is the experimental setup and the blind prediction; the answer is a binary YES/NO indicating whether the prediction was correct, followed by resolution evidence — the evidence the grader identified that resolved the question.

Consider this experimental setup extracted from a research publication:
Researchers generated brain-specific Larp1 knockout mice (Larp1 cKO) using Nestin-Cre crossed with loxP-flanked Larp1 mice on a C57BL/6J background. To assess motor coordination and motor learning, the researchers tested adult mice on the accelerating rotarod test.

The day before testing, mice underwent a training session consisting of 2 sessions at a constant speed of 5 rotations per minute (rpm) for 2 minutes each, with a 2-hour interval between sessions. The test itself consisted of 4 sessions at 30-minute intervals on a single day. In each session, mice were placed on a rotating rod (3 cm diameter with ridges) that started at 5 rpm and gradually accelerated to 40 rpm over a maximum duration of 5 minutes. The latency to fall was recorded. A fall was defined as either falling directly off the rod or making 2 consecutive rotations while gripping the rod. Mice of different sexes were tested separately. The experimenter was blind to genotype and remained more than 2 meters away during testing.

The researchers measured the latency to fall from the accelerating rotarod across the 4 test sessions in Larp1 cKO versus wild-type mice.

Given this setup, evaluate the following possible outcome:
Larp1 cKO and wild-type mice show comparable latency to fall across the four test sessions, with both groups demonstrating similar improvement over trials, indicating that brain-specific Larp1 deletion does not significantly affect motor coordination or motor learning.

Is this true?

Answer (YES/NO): YES